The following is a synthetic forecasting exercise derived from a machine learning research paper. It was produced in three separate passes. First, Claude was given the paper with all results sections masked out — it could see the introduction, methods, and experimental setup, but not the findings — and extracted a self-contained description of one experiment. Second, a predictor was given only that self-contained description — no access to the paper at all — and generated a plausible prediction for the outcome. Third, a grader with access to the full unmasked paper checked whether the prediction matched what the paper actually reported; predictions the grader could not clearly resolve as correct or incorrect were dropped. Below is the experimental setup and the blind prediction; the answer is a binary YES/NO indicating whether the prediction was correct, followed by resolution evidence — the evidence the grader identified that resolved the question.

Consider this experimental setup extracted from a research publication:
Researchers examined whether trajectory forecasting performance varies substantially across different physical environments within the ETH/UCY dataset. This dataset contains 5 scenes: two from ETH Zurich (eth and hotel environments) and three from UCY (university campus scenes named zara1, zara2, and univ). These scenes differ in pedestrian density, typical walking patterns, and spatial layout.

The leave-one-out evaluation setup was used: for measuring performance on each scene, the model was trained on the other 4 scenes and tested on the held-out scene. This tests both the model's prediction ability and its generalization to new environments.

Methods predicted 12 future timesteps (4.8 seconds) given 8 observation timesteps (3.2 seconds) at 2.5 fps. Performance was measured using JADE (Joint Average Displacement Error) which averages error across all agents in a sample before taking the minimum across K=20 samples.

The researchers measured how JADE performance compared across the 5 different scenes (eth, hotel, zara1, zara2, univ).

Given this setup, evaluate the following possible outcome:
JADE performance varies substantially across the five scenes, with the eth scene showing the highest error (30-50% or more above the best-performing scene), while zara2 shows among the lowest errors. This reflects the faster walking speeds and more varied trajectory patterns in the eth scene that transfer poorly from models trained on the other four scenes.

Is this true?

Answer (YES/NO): NO